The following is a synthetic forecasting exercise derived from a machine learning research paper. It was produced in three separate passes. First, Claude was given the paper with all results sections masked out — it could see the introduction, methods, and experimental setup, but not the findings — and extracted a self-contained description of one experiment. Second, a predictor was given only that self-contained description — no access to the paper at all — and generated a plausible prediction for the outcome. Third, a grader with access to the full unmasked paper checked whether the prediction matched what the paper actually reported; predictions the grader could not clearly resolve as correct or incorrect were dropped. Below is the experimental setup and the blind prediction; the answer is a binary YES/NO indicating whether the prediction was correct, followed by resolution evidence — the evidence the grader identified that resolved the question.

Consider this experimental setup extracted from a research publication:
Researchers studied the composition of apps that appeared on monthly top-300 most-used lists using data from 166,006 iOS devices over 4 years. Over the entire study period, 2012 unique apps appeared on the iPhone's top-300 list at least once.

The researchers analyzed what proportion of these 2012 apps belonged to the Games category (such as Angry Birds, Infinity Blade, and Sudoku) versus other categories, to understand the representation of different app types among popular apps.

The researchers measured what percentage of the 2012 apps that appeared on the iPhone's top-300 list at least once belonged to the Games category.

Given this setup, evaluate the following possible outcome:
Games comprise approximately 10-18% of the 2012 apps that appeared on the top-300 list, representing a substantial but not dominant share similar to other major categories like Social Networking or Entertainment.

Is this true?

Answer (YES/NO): NO